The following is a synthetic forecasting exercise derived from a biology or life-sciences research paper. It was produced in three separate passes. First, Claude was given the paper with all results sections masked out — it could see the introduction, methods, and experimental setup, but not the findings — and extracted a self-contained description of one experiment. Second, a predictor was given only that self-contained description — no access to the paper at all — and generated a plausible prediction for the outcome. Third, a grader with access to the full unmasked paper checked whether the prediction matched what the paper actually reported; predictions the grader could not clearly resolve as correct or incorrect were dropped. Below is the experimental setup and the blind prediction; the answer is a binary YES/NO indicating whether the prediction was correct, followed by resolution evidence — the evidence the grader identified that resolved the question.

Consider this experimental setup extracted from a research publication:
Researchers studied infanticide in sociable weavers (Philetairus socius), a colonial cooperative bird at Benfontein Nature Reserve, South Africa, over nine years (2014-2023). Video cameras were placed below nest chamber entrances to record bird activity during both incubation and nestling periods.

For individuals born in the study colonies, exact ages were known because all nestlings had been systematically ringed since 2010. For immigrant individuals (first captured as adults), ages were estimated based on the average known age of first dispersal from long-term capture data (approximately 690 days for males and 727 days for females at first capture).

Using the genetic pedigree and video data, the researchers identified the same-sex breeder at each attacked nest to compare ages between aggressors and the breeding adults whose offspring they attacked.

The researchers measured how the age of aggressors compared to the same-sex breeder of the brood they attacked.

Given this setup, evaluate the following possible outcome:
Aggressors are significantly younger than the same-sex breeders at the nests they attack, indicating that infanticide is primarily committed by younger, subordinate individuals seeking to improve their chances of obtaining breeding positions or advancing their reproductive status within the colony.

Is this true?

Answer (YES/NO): NO